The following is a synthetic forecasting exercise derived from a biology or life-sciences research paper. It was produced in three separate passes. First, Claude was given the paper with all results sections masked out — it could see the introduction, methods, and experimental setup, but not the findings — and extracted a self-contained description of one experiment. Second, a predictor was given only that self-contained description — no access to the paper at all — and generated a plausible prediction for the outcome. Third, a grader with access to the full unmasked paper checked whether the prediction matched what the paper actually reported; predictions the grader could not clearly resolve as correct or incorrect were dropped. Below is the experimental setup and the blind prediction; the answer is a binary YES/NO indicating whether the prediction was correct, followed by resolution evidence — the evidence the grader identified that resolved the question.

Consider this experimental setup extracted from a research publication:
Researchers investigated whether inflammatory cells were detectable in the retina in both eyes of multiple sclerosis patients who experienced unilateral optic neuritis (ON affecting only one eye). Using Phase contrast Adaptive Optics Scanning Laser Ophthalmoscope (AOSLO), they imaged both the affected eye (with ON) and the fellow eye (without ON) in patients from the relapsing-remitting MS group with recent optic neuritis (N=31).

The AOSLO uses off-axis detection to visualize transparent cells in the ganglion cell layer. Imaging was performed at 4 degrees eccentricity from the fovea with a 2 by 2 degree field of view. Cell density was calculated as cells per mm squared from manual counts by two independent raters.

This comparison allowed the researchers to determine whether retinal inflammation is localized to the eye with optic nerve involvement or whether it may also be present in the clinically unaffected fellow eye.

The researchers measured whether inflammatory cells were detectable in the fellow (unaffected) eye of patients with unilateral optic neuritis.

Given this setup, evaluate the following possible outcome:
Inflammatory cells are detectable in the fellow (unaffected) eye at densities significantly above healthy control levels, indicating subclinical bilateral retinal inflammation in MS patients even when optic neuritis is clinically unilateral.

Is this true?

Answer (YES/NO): NO